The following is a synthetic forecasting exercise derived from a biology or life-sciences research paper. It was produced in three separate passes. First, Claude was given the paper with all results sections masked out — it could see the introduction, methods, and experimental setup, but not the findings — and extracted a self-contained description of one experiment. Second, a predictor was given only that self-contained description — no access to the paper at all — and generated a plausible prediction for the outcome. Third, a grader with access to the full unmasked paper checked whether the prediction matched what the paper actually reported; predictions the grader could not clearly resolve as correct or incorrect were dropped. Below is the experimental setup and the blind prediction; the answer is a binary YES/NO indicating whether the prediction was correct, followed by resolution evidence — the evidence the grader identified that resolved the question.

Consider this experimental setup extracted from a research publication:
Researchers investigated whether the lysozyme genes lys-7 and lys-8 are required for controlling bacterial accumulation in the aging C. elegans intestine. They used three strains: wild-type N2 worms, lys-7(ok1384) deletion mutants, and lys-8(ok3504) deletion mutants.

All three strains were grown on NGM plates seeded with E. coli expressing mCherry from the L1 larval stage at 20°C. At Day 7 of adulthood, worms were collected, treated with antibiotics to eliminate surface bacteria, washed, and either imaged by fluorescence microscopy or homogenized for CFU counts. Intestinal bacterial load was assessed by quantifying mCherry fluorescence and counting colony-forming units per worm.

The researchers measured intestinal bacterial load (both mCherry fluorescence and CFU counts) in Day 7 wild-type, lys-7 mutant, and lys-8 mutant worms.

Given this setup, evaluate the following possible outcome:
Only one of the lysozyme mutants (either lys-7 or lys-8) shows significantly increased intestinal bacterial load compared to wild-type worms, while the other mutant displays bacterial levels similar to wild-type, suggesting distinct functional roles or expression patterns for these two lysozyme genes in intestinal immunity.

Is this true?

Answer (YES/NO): YES